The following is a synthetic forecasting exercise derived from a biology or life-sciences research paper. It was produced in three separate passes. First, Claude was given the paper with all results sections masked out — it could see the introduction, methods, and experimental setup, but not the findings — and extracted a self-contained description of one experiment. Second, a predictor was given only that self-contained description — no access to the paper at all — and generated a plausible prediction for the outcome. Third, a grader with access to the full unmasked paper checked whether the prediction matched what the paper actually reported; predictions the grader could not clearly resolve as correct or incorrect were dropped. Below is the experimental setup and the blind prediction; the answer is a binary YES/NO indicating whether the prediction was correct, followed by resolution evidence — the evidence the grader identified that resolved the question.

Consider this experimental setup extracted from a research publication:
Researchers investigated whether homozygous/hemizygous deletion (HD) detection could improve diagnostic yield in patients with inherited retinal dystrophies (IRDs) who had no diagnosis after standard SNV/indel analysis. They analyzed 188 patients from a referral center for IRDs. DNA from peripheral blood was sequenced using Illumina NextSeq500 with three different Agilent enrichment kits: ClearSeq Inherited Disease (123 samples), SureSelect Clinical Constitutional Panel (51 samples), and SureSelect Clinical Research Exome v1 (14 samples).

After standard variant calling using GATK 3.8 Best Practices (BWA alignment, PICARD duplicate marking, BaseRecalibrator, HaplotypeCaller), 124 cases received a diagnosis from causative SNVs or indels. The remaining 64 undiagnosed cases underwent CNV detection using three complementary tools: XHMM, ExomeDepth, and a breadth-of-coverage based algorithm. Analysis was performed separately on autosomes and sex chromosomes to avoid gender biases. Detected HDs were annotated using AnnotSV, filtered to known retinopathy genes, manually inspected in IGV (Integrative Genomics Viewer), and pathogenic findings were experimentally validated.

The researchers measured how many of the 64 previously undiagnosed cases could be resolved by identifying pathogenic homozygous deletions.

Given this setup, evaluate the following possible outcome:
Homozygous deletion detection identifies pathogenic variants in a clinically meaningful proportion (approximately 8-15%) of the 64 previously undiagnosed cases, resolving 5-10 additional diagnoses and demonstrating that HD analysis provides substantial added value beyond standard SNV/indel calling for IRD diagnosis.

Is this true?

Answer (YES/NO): NO